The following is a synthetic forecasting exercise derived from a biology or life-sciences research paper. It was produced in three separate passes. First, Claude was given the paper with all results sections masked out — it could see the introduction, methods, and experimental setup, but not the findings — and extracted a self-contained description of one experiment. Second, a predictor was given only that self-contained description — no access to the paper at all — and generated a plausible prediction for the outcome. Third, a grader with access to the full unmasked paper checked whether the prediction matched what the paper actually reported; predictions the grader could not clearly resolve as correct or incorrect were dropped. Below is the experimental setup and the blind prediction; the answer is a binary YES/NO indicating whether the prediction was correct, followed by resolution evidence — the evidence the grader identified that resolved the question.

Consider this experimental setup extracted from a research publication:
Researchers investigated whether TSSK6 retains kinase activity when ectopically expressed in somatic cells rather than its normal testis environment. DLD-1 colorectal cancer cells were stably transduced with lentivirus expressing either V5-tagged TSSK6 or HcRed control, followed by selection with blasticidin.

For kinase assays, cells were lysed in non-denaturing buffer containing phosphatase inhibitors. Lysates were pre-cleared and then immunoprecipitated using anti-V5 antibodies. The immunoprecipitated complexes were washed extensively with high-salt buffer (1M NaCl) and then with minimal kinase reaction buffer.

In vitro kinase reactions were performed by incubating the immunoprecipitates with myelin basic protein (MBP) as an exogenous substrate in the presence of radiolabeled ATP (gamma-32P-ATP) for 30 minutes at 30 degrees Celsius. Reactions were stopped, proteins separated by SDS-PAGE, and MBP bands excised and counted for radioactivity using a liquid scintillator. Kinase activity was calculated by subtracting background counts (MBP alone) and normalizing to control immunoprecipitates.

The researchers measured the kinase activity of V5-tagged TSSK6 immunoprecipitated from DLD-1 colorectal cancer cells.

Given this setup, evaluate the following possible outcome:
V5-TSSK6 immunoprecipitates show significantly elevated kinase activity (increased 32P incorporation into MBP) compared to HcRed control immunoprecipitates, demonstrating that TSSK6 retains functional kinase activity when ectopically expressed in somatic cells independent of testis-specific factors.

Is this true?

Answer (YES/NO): YES